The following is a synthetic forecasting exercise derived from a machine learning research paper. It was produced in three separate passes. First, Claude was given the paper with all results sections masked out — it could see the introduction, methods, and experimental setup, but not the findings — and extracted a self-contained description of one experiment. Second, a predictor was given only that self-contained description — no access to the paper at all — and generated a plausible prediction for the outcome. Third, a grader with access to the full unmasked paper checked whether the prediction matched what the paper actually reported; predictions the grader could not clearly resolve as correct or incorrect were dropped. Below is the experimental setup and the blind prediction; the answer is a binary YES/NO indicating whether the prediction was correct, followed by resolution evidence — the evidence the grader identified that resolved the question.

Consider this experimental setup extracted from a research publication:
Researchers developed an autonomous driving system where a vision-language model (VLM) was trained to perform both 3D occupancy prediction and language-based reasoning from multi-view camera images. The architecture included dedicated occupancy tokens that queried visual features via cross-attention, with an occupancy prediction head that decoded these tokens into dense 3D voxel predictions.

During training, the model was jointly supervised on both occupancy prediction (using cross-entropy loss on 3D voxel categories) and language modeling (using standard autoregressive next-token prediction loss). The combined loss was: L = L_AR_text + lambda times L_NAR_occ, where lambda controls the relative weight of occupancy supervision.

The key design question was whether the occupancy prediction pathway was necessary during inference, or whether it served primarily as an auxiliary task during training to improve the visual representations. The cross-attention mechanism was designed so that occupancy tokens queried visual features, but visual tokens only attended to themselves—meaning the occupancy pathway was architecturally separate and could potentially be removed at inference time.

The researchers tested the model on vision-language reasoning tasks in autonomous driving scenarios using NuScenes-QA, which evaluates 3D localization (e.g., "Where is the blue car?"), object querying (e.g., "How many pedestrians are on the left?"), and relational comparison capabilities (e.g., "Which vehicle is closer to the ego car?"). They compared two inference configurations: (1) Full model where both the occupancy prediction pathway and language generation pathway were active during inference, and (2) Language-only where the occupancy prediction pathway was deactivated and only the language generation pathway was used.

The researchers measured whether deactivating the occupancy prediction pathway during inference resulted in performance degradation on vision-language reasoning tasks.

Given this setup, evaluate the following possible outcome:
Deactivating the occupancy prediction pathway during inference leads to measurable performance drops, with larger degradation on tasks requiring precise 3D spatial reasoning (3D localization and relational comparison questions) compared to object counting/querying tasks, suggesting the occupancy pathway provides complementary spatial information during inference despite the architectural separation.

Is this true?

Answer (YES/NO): NO